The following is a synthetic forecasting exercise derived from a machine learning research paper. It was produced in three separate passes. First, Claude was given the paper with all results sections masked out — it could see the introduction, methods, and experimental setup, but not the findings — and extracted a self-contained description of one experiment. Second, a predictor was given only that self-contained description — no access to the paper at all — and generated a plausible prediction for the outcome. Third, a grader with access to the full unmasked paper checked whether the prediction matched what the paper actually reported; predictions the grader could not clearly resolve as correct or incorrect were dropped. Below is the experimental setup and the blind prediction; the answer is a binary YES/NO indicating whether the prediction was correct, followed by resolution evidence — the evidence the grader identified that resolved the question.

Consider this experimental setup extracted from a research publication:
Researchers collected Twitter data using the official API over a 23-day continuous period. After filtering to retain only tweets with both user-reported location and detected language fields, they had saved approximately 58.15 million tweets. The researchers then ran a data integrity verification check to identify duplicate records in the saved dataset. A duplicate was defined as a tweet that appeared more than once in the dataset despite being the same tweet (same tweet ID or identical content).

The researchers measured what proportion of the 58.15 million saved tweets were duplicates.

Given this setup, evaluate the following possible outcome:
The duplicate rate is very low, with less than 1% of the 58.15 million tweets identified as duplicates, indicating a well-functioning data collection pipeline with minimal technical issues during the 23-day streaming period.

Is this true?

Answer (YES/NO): NO